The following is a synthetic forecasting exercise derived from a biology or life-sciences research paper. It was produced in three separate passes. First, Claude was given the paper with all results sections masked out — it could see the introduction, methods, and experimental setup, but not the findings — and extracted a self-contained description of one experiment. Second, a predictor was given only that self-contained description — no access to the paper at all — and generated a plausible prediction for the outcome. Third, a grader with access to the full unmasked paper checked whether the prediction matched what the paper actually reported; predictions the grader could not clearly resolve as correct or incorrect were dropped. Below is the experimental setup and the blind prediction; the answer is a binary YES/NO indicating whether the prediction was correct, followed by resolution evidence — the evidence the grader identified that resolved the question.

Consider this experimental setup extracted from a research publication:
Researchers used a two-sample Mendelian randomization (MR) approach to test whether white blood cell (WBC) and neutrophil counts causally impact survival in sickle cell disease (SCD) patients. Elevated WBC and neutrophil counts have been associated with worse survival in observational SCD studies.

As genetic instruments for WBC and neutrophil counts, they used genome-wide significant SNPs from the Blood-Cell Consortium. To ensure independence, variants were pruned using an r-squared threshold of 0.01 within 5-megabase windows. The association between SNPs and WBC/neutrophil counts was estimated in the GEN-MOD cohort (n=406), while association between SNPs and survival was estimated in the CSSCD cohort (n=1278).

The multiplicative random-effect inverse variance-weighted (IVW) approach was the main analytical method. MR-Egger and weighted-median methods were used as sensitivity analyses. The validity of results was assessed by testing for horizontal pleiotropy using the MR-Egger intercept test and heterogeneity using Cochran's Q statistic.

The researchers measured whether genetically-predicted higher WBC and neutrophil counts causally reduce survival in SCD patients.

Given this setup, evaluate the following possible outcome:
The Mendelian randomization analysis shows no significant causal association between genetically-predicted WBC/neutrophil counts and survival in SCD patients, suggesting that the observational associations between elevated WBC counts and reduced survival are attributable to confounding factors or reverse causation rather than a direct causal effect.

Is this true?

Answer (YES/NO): NO